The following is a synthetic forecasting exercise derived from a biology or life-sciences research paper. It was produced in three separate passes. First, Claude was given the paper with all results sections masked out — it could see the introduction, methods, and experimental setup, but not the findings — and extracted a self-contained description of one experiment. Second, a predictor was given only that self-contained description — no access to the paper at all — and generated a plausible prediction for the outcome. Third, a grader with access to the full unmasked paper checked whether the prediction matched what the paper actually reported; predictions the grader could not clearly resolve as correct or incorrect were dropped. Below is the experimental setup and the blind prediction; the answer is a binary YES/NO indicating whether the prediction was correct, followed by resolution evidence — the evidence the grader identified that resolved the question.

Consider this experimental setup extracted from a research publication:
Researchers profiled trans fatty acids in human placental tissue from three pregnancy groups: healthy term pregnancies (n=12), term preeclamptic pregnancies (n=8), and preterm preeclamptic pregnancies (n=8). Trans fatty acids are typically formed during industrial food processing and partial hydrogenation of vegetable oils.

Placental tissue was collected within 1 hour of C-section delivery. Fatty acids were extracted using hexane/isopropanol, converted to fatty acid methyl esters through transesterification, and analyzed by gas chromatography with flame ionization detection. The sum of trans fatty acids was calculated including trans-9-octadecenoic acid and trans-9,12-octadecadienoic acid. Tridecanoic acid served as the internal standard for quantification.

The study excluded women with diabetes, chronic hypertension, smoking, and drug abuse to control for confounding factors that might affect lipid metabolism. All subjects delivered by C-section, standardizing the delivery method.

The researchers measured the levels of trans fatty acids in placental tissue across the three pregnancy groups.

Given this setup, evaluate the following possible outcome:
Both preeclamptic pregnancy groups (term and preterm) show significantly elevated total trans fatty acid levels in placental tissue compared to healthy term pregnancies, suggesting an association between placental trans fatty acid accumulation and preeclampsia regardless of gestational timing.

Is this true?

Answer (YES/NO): NO